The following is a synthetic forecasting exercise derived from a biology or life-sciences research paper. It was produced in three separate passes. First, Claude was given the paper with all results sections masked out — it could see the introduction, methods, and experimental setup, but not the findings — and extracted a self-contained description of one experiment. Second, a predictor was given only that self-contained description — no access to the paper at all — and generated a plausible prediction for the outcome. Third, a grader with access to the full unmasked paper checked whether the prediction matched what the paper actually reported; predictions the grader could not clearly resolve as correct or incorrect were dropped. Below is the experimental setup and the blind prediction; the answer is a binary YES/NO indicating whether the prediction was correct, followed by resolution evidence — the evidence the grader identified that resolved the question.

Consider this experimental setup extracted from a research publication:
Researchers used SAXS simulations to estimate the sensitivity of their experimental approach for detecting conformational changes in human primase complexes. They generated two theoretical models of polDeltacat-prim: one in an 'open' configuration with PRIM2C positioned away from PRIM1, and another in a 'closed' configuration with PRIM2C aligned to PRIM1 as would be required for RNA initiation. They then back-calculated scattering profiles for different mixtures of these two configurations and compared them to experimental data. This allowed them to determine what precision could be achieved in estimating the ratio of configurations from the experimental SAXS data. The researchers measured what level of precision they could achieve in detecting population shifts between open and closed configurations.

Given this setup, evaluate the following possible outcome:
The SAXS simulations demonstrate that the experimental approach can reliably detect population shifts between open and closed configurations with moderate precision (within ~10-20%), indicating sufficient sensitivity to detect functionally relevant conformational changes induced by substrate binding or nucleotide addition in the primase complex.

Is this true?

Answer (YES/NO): YES